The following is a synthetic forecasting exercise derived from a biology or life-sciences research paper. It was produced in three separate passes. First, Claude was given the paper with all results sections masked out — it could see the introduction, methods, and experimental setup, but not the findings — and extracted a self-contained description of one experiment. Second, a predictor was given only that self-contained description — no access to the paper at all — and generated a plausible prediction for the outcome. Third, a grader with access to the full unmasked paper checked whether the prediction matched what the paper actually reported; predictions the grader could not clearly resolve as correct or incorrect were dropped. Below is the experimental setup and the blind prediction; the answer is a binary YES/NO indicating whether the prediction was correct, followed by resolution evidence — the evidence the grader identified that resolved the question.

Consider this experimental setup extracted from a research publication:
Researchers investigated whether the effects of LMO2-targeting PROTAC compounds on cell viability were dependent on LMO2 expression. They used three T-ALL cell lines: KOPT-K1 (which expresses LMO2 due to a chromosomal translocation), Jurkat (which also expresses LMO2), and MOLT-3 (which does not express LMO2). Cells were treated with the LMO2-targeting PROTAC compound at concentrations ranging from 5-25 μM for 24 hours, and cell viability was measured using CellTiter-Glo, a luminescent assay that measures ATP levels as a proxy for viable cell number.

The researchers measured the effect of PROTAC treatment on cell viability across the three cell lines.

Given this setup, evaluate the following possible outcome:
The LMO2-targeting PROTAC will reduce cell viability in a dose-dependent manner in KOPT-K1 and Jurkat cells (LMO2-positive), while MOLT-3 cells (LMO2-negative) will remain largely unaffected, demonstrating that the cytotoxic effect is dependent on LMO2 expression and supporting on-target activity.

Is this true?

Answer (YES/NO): NO